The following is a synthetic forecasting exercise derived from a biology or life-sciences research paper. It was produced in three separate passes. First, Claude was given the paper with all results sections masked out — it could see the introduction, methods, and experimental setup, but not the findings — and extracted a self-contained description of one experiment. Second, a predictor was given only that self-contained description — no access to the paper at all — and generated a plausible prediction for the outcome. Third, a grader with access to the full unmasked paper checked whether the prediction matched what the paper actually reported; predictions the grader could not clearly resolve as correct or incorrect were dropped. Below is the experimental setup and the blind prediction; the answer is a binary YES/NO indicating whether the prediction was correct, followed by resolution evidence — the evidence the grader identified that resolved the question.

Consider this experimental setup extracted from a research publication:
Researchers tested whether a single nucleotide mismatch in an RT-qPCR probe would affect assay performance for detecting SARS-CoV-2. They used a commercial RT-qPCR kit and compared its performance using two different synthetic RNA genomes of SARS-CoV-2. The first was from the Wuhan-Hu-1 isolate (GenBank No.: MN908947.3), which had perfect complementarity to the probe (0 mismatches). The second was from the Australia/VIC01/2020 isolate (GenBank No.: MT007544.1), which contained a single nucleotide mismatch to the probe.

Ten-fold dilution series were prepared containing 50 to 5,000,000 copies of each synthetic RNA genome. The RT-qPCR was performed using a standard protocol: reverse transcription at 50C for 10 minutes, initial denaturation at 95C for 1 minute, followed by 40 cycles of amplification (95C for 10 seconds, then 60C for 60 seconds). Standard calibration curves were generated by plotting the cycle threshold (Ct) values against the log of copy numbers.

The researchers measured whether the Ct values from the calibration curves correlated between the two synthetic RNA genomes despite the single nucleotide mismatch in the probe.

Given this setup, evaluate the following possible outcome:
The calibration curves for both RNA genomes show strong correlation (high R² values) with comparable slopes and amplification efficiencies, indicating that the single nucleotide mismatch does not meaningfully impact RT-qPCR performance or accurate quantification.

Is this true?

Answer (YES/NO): YES